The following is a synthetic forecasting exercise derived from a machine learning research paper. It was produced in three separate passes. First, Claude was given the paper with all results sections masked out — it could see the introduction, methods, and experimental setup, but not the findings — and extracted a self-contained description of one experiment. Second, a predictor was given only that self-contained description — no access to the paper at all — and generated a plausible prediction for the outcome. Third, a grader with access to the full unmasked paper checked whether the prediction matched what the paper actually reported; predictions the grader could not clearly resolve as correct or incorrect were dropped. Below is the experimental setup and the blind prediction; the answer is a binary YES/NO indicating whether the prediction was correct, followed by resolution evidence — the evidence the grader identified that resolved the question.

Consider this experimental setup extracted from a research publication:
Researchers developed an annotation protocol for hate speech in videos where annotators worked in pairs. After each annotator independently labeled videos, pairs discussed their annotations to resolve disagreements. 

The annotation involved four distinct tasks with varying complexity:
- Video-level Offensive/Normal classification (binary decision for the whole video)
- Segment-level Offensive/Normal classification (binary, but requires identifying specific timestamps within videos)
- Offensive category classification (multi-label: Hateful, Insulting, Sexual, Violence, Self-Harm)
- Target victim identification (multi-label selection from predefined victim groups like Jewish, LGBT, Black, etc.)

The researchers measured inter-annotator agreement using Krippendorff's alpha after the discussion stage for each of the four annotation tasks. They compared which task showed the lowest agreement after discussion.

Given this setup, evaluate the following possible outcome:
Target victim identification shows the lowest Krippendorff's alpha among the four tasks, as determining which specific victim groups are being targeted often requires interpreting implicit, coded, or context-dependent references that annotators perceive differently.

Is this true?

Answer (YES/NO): YES